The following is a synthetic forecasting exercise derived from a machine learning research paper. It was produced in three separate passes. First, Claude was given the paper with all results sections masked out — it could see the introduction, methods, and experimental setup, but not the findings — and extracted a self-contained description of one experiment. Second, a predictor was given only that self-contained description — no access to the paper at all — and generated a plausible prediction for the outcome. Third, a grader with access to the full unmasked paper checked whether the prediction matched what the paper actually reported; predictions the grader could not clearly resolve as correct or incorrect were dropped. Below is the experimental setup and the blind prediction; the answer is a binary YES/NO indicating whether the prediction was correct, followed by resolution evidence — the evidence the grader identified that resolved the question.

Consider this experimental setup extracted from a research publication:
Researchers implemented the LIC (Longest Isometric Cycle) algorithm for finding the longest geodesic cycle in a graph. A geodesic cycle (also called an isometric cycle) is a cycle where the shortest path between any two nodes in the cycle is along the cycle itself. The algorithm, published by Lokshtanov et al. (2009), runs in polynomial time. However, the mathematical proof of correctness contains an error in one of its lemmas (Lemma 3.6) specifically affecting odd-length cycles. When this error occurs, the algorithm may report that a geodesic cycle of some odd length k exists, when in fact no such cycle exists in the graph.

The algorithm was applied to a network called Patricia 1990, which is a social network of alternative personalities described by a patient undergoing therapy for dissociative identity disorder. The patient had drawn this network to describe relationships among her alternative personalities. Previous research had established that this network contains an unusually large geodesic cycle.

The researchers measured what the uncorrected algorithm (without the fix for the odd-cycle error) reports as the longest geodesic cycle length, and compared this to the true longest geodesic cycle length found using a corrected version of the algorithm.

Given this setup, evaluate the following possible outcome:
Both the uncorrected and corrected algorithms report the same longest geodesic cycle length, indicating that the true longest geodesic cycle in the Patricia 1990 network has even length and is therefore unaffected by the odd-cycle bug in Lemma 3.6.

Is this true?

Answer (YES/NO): NO